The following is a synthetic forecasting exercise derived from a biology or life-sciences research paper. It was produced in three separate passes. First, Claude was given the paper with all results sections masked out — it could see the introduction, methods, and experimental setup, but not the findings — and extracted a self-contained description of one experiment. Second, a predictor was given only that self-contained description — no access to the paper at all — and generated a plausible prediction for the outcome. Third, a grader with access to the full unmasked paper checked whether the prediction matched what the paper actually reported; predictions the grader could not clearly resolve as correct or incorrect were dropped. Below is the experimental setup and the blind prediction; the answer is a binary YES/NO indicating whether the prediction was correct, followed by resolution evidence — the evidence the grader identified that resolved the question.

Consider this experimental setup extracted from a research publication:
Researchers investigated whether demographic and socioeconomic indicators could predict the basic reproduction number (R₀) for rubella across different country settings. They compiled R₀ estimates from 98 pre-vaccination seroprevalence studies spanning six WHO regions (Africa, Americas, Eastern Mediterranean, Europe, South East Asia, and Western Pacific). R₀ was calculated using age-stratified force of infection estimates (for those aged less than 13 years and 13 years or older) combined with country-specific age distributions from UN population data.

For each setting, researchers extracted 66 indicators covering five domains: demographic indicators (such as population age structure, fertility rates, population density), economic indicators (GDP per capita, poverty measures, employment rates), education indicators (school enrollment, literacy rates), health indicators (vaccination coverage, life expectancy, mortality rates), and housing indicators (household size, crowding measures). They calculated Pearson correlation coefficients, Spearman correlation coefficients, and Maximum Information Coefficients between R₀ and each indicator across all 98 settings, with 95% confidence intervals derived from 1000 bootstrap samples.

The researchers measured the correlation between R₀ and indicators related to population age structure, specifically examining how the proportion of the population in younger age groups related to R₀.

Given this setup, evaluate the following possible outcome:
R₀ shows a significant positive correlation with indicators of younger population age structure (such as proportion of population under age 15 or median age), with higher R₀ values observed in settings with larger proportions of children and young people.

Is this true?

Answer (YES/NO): NO